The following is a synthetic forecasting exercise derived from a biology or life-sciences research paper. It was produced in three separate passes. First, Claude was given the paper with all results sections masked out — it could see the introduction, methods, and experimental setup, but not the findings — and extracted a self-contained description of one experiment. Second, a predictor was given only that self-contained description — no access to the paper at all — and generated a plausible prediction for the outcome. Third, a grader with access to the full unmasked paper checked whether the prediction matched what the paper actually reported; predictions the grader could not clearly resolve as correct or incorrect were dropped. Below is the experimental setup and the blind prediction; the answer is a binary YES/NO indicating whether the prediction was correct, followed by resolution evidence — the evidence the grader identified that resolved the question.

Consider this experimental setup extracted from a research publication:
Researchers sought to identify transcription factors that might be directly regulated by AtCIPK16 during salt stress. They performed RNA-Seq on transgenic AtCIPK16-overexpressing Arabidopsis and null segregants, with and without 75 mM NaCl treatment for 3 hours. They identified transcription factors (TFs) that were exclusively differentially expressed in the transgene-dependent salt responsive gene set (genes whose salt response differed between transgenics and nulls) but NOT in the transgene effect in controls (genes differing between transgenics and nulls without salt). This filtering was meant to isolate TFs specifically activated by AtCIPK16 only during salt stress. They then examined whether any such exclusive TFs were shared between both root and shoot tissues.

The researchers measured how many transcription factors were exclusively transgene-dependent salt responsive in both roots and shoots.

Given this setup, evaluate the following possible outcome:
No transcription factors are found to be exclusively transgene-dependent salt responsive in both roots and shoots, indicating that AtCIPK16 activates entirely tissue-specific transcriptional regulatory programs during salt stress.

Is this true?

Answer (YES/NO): NO